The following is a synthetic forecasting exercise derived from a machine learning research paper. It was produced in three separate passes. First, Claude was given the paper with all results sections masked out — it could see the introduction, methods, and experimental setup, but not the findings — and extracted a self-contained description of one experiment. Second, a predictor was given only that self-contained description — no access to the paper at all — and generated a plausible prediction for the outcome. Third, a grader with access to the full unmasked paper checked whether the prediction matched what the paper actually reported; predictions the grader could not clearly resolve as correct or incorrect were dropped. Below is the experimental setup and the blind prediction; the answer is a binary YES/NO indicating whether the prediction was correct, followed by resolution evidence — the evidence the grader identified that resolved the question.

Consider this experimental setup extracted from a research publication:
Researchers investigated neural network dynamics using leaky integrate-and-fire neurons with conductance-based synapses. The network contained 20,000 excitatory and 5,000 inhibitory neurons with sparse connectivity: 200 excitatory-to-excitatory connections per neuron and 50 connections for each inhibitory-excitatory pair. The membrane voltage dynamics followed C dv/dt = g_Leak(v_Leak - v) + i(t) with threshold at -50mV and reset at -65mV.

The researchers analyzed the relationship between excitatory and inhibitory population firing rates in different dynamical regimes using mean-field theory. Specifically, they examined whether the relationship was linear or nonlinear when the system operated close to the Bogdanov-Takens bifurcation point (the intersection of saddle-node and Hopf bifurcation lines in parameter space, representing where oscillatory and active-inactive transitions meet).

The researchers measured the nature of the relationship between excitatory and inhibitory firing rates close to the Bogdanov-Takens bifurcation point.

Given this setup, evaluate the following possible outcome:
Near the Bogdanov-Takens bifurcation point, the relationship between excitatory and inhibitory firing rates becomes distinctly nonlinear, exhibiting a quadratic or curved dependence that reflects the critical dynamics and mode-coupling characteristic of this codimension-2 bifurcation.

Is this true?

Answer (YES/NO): NO